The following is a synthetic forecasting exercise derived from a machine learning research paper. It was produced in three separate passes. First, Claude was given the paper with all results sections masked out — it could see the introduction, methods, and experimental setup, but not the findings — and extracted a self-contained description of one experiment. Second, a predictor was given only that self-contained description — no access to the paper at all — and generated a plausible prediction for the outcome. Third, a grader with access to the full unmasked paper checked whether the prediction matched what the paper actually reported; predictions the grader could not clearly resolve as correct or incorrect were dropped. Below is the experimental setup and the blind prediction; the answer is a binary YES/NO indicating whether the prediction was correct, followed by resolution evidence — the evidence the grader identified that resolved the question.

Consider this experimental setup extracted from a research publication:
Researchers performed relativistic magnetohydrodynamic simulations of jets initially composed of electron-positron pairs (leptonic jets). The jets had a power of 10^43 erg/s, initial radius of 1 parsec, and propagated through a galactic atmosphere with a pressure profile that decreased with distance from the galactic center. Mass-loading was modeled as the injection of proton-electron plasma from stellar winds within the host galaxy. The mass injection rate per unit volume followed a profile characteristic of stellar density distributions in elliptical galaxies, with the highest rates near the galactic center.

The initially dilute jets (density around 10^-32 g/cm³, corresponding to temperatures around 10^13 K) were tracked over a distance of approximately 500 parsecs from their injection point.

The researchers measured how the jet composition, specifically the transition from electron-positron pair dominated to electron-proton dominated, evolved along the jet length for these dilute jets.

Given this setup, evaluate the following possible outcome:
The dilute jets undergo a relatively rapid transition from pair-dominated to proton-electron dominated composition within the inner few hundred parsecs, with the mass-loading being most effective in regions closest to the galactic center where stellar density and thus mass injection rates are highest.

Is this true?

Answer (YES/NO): YES